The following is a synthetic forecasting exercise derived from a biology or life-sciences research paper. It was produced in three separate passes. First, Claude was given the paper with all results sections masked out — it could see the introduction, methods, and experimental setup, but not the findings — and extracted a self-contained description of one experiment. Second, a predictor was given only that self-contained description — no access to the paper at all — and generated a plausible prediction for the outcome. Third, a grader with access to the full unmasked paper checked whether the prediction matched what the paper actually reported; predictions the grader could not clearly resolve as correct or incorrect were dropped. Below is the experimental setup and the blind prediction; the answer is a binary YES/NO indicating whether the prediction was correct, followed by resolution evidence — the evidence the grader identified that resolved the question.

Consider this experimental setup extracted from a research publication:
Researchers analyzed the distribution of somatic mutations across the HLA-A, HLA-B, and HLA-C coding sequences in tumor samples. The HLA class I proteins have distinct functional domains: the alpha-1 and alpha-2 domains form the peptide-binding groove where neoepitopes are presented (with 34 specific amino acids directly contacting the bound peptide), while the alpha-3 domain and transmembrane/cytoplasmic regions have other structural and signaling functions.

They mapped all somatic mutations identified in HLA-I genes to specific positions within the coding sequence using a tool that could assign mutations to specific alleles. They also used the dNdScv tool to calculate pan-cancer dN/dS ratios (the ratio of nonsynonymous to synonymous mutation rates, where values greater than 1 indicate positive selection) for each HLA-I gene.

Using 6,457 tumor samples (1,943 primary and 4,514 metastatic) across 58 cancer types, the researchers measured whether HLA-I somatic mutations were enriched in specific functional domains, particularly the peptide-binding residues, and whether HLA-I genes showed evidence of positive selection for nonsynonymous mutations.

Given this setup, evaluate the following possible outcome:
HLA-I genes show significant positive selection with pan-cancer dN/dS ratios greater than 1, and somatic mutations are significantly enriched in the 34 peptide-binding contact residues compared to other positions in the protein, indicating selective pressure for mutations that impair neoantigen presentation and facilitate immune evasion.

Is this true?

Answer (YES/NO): NO